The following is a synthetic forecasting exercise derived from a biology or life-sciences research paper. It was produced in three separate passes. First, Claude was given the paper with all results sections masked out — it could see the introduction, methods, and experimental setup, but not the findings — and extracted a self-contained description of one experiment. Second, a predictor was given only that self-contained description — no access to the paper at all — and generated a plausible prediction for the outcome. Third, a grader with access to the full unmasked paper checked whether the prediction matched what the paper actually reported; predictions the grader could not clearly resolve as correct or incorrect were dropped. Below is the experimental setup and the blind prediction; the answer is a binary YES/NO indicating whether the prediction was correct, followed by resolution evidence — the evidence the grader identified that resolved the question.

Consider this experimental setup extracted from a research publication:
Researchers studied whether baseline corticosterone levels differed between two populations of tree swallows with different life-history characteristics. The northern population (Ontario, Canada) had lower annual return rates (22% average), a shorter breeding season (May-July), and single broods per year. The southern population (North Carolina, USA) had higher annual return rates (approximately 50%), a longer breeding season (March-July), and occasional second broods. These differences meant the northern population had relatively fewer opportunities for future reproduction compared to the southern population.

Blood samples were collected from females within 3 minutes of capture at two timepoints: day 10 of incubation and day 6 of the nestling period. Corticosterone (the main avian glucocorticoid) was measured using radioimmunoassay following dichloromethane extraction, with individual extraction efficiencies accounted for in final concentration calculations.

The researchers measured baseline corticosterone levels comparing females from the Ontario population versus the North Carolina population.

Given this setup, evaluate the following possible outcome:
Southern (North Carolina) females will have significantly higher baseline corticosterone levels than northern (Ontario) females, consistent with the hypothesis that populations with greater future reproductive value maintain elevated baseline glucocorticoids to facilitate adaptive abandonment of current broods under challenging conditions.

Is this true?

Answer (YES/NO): NO